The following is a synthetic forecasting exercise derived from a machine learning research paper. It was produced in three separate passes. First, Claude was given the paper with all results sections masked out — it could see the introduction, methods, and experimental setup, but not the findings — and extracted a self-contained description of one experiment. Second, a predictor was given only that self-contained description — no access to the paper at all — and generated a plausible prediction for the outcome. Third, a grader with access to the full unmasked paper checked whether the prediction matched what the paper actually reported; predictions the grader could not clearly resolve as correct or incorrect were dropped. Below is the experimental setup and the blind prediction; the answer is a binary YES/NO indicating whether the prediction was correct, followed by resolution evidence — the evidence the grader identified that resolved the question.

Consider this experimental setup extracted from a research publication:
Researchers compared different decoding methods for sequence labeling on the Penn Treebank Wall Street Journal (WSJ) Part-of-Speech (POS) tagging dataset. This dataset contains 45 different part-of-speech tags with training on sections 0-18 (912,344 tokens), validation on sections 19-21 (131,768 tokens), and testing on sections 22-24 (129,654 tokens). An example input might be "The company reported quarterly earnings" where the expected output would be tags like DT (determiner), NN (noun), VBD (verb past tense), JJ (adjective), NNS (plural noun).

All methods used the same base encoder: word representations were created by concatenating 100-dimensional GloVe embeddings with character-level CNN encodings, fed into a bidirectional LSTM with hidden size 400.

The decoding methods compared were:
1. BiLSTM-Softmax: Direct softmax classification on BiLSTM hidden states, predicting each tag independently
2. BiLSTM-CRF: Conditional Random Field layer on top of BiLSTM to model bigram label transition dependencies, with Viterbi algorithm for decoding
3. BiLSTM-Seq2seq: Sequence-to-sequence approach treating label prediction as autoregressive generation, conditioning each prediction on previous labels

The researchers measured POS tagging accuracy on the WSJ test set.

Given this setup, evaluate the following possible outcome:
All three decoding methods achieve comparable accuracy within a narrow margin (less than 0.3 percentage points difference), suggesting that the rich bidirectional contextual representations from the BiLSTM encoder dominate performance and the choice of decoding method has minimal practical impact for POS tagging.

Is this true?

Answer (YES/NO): YES